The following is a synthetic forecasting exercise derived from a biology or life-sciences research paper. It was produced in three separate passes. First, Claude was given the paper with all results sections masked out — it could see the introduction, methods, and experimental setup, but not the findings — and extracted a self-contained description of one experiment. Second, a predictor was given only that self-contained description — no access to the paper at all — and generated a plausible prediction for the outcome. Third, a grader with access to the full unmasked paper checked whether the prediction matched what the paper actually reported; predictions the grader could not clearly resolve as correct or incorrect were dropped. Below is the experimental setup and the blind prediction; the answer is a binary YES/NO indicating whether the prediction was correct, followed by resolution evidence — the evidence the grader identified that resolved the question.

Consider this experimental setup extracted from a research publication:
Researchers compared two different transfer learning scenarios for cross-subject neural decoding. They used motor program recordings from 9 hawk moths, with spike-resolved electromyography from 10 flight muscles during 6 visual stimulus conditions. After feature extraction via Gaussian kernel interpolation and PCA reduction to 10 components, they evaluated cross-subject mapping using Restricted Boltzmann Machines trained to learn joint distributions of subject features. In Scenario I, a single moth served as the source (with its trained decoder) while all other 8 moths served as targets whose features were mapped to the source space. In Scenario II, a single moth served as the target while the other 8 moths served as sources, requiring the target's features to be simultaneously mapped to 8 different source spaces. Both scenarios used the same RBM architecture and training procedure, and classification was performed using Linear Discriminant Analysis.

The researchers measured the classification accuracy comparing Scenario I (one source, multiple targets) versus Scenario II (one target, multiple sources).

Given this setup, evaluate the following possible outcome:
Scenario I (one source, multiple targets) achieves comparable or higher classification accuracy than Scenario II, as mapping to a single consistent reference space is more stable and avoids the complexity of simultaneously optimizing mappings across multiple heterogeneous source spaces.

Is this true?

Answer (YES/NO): YES